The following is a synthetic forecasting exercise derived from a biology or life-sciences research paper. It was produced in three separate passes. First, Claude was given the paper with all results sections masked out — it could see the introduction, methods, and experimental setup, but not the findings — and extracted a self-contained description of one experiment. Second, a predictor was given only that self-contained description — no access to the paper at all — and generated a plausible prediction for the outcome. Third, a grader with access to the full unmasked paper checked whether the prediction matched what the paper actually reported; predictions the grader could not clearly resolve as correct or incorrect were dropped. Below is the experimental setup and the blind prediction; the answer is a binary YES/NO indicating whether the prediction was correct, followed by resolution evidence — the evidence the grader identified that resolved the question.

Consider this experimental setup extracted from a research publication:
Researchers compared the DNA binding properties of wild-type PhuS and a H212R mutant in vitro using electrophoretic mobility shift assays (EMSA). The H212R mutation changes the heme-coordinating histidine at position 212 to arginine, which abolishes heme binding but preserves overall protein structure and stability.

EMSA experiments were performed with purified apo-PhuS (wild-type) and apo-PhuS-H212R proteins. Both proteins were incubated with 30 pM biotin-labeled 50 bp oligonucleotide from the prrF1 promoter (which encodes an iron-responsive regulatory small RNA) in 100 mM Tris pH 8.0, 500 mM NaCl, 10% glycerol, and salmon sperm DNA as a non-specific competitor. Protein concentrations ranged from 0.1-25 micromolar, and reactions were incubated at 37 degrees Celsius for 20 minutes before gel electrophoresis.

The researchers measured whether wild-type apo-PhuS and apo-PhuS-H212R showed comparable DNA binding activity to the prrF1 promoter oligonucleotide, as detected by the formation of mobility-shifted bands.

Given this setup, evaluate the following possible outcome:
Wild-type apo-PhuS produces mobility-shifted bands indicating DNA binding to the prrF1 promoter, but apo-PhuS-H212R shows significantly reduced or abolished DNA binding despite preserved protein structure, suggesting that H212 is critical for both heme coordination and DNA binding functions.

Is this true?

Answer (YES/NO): NO